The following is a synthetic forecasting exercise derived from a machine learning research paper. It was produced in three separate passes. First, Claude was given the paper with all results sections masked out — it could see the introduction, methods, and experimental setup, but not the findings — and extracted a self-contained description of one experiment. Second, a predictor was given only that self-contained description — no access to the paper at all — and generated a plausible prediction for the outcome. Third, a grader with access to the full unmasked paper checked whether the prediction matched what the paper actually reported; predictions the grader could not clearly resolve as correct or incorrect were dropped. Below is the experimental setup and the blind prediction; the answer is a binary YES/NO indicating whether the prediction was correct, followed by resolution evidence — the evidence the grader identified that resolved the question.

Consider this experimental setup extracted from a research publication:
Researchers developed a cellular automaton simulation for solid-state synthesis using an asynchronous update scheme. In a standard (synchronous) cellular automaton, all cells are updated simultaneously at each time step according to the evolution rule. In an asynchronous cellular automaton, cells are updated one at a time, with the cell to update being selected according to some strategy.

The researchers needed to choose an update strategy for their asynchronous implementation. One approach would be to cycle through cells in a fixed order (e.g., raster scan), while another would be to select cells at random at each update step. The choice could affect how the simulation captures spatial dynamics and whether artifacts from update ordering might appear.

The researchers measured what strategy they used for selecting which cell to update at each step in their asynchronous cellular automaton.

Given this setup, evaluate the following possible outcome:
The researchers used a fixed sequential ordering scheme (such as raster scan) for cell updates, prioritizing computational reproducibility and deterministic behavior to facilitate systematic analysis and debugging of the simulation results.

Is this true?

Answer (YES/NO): NO